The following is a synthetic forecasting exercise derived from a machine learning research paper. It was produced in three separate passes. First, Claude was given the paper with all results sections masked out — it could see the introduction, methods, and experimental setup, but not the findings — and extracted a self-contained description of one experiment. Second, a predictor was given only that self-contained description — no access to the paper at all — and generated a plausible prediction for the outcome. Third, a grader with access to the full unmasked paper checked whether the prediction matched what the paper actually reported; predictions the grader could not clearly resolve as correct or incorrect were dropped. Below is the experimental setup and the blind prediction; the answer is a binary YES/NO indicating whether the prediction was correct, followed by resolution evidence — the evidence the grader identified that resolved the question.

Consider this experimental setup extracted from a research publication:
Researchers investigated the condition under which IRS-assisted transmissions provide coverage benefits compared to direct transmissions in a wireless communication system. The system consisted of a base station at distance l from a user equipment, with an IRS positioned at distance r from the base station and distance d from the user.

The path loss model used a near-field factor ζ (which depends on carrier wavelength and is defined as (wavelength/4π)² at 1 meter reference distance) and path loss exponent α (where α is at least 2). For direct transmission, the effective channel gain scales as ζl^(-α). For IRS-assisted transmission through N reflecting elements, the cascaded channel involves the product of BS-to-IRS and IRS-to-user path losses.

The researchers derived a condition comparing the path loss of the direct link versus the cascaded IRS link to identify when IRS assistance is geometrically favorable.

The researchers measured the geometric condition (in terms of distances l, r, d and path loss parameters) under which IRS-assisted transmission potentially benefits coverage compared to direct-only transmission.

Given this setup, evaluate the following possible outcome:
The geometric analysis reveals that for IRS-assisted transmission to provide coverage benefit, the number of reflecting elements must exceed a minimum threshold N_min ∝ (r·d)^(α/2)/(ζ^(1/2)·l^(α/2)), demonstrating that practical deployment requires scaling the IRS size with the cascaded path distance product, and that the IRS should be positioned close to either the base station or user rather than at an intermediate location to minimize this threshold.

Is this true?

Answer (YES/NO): NO